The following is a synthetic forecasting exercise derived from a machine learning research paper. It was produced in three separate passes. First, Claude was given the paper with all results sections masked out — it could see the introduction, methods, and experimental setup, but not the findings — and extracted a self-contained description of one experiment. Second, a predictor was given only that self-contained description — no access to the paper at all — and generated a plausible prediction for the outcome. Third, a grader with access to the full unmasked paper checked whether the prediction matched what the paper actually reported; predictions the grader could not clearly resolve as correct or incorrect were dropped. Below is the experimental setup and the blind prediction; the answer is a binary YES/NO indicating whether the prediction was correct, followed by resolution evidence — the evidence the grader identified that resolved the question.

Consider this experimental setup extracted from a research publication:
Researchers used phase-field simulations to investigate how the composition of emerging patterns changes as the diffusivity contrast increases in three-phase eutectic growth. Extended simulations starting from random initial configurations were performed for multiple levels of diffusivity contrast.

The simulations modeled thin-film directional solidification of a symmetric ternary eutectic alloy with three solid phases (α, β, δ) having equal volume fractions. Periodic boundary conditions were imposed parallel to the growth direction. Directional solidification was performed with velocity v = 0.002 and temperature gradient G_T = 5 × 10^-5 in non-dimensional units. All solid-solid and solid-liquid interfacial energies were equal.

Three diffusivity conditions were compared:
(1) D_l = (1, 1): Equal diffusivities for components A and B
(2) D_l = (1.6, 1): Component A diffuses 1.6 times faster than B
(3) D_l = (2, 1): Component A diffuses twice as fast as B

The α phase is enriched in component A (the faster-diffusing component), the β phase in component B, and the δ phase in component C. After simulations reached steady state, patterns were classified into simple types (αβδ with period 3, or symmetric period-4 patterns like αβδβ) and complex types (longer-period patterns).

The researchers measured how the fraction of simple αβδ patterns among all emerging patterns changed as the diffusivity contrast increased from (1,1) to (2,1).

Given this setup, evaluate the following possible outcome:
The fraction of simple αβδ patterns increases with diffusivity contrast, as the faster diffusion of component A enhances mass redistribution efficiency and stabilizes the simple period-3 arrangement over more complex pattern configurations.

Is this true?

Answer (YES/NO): NO